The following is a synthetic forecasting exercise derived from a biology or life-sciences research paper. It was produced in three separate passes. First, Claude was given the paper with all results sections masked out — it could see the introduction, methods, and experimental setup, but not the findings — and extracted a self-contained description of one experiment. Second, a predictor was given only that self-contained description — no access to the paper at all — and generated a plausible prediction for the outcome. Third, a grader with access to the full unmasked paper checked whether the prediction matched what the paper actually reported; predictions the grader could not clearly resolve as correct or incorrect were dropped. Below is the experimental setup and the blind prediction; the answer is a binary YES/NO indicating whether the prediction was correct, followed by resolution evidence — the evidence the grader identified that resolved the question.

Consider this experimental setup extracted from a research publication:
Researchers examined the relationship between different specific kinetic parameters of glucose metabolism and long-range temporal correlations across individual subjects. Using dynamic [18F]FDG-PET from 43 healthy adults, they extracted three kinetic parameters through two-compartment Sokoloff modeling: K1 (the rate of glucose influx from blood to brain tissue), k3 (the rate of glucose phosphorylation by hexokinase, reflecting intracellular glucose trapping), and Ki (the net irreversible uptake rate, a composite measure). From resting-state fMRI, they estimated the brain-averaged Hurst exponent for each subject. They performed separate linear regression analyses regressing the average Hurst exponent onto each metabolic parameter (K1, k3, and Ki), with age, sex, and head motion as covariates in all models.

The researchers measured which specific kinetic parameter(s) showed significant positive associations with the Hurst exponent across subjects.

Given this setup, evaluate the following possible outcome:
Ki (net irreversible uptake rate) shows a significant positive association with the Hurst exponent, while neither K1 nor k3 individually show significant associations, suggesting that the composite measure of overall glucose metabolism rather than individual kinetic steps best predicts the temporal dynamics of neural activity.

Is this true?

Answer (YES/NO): NO